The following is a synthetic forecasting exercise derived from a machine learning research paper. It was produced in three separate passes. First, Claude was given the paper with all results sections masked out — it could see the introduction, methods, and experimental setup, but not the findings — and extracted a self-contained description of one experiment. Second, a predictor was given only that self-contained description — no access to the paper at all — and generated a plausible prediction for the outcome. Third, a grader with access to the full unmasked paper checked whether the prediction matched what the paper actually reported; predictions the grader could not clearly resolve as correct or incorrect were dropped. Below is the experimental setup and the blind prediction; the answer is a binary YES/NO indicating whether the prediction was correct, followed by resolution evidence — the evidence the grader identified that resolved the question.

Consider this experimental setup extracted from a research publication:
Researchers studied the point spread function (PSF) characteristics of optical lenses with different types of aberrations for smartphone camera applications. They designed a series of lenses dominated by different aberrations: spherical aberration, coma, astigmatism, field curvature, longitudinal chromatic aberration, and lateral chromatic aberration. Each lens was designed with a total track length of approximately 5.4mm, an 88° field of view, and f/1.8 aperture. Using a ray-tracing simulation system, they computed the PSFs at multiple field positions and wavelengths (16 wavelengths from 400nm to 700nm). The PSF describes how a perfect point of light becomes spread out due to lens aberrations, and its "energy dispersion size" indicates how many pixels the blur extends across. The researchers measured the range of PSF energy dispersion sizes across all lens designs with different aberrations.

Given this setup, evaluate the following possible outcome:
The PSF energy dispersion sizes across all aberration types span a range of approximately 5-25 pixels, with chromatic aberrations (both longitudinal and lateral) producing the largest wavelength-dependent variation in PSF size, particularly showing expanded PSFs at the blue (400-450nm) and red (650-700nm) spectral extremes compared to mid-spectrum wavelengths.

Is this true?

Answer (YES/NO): NO